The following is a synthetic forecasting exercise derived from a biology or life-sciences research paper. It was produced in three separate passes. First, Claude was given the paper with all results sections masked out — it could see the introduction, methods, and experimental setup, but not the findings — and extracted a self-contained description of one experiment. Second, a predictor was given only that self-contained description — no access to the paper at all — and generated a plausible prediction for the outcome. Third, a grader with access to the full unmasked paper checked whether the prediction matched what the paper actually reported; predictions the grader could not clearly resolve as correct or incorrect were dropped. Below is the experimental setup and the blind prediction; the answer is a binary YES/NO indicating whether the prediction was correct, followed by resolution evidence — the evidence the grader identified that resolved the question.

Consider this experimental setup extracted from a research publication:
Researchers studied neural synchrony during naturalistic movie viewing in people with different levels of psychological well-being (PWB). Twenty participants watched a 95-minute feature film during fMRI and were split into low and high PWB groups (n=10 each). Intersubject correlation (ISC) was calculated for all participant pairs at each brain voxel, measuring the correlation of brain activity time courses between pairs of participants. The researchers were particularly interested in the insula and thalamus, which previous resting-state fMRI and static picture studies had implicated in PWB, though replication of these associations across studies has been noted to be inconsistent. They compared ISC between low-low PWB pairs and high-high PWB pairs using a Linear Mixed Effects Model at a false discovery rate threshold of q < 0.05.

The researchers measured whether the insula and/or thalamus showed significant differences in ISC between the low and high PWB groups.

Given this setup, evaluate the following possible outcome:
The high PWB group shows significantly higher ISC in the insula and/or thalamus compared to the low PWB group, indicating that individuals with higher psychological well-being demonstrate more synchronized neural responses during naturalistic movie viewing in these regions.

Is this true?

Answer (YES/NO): NO